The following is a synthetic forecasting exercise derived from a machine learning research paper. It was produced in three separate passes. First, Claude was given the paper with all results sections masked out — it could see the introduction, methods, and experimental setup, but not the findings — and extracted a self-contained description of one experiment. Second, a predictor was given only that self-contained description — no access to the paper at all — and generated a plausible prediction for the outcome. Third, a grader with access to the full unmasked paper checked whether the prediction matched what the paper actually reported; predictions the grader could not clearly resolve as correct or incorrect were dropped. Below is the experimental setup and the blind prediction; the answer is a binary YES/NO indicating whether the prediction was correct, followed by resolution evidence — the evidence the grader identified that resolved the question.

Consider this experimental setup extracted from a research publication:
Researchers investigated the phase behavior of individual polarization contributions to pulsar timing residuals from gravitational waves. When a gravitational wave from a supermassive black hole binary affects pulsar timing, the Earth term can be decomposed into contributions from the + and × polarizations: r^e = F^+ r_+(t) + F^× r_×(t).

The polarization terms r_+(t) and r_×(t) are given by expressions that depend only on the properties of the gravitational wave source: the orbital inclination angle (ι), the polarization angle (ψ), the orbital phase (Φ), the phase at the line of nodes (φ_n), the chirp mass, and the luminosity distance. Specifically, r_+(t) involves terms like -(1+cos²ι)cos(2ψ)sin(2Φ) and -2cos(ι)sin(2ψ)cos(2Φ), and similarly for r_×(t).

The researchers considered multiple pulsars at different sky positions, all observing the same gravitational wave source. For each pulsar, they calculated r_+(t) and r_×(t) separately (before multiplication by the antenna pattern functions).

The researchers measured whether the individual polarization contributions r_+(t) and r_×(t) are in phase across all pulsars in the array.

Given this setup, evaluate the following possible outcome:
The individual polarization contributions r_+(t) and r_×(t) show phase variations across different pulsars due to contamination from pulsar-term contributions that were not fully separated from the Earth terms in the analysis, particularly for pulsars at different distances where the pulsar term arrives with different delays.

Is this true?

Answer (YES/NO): NO